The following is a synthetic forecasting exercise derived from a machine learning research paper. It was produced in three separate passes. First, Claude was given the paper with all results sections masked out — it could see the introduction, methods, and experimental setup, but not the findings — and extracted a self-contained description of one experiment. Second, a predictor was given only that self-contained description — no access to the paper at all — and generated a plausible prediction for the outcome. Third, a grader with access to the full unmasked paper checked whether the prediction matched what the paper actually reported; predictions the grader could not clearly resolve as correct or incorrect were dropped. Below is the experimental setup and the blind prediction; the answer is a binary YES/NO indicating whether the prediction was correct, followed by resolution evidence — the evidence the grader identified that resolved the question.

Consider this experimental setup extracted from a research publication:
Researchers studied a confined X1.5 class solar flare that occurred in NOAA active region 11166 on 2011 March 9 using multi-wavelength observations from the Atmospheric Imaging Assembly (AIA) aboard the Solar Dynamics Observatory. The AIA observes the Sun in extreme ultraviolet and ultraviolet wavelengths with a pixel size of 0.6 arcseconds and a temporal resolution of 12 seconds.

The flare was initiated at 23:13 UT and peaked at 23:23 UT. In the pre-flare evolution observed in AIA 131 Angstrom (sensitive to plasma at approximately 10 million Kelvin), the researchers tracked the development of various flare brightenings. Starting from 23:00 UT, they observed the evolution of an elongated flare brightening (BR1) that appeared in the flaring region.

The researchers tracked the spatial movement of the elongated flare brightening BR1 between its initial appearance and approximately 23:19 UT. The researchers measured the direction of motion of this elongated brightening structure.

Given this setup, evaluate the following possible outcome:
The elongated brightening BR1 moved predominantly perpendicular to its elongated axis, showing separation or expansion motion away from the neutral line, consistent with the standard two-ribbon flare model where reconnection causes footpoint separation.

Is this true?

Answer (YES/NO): NO